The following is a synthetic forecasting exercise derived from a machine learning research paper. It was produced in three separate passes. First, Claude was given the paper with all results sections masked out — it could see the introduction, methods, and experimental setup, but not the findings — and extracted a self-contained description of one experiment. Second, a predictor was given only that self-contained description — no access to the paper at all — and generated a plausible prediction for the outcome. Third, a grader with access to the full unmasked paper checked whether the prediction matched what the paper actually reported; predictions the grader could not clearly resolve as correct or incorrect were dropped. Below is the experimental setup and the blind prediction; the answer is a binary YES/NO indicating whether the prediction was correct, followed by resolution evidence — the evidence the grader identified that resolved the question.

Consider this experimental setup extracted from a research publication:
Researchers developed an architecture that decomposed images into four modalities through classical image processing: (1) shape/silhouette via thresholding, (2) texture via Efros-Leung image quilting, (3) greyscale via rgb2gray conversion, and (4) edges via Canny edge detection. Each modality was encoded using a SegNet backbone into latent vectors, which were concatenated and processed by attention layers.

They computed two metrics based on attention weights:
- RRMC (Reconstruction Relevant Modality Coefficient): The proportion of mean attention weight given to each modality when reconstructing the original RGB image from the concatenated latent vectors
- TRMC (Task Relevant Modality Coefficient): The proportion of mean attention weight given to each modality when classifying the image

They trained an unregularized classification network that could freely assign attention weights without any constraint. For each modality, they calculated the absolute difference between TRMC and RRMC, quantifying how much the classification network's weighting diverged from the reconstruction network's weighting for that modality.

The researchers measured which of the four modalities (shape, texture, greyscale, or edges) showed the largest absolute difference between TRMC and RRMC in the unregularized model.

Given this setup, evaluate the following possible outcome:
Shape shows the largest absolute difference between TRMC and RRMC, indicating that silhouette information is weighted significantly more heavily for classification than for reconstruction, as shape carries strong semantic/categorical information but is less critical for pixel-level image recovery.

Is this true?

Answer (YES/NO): NO